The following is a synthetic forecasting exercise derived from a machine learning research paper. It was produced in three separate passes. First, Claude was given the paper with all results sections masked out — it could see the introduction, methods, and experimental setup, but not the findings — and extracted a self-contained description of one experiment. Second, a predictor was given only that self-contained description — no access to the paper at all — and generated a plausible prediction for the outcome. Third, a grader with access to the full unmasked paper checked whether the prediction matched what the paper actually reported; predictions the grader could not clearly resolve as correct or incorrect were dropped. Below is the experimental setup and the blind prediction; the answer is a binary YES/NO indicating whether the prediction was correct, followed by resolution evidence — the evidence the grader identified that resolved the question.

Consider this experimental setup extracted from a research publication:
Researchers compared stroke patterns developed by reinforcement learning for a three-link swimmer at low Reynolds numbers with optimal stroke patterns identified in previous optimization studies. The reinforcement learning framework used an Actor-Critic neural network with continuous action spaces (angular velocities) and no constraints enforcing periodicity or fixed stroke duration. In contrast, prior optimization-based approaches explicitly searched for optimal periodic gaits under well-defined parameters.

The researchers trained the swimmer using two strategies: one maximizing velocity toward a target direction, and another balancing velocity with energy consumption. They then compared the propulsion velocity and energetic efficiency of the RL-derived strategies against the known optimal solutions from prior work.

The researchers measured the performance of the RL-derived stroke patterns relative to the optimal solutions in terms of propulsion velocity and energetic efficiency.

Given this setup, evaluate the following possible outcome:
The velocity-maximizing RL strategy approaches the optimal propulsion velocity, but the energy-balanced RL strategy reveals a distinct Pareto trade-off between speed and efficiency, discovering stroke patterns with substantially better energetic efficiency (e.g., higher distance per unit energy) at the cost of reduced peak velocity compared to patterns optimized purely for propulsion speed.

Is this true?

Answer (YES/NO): YES